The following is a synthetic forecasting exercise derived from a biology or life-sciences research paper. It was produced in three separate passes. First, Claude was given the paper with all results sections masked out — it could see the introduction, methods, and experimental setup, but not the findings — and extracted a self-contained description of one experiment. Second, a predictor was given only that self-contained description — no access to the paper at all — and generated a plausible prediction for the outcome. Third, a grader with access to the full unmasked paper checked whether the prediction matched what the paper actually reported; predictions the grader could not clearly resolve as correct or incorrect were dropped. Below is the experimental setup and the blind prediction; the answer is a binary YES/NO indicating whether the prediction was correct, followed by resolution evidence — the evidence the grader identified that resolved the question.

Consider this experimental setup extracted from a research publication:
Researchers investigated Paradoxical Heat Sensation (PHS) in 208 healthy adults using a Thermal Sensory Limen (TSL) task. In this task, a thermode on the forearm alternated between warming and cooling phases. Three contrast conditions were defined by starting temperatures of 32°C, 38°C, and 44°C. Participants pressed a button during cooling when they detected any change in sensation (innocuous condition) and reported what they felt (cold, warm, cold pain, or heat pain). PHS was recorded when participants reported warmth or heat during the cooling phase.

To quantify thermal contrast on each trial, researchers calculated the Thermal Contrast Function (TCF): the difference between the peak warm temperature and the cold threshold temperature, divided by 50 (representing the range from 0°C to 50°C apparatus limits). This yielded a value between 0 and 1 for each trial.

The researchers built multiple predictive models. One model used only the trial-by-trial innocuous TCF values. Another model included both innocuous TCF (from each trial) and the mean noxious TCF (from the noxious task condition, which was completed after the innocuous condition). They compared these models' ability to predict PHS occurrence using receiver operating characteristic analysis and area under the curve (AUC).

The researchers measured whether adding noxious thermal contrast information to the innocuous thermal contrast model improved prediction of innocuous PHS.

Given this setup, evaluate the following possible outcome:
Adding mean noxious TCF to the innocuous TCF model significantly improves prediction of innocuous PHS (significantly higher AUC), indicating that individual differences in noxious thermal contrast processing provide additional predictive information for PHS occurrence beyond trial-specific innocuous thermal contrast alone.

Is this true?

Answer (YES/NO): YES